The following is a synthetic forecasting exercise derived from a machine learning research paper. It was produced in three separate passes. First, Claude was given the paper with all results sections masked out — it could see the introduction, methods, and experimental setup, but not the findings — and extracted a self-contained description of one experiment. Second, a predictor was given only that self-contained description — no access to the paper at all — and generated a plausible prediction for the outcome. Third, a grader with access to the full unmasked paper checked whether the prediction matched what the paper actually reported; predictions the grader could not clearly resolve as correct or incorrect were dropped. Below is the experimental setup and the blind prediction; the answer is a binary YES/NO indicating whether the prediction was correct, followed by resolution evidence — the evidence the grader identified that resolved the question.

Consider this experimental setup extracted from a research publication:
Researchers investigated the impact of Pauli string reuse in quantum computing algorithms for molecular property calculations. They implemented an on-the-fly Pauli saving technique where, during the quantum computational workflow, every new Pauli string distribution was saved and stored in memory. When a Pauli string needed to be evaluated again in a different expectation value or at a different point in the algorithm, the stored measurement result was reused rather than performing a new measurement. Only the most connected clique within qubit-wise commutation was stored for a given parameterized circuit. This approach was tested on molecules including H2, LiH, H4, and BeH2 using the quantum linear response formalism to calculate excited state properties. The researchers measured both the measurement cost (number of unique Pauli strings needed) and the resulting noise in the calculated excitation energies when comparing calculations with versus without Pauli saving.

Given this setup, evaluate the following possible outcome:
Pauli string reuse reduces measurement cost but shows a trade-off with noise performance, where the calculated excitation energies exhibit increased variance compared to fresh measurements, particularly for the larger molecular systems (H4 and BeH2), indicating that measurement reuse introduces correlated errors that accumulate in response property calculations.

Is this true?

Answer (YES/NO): NO